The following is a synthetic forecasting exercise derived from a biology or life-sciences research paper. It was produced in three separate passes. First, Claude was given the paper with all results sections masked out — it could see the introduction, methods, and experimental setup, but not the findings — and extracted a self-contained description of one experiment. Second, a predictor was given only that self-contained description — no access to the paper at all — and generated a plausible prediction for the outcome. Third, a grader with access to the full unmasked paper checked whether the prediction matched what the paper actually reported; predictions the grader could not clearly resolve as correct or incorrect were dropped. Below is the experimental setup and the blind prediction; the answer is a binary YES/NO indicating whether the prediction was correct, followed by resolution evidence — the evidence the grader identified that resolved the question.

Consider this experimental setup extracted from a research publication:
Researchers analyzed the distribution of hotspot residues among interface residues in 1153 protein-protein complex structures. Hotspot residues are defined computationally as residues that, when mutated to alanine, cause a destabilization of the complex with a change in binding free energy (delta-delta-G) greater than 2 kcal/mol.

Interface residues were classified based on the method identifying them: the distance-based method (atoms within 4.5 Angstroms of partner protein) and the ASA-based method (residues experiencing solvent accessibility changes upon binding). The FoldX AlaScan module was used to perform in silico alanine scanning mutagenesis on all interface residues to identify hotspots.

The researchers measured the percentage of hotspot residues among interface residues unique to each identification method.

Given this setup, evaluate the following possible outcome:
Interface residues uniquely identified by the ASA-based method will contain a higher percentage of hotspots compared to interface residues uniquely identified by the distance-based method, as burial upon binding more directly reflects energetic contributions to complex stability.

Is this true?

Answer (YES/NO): NO